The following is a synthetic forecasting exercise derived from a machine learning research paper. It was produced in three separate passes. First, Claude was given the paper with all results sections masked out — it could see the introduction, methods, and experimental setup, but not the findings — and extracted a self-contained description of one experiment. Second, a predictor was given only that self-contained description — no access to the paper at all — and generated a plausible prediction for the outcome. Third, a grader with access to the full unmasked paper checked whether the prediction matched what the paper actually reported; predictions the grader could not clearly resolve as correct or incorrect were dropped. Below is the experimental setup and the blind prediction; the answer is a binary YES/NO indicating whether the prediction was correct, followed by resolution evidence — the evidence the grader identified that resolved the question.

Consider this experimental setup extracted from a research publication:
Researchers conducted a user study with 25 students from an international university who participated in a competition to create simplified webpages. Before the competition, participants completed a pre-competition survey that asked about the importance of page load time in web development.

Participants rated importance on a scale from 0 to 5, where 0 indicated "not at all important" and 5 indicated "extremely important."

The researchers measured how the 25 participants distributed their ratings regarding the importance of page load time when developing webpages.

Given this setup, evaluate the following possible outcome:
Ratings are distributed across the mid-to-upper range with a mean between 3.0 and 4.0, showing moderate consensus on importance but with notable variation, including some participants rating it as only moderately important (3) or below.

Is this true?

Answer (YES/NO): NO